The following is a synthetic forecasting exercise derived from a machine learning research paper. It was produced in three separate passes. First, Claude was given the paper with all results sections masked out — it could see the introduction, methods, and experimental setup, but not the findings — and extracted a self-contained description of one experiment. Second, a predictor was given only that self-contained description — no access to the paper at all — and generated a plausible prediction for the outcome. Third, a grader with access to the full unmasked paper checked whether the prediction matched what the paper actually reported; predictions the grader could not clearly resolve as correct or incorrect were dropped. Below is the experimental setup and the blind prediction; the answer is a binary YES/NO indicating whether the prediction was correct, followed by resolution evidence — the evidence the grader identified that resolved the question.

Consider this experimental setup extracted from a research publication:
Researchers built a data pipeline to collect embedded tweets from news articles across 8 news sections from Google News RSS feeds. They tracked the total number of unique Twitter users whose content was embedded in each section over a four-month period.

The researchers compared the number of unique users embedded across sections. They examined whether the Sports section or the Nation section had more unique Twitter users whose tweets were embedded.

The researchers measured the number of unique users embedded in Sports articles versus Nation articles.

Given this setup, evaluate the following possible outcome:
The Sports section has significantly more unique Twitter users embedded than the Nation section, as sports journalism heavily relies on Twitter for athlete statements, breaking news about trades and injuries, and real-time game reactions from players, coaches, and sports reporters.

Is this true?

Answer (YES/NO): YES